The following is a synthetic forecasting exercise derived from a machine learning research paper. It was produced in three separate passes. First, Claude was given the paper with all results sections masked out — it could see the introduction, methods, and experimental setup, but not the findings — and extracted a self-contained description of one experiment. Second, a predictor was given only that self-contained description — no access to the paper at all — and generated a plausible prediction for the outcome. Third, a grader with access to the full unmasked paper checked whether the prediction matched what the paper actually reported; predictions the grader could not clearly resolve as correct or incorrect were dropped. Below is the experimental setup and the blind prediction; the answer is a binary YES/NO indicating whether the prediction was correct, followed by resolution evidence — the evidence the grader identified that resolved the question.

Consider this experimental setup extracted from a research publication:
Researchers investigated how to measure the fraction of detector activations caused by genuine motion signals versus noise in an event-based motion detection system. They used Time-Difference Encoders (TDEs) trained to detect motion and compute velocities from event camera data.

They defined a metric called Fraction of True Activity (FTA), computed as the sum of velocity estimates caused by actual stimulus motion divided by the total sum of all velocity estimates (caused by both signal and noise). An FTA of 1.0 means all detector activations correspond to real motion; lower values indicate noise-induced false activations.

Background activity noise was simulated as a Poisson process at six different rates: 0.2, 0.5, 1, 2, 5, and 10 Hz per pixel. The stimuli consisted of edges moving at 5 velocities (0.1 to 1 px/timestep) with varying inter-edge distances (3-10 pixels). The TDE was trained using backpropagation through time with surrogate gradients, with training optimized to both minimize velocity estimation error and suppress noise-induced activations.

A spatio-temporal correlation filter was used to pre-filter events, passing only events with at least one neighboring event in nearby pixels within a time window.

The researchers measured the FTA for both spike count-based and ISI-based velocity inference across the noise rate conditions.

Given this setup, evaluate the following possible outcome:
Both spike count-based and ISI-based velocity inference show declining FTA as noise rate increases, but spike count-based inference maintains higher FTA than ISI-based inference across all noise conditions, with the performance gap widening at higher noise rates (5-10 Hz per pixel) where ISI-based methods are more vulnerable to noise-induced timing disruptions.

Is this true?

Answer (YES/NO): YES